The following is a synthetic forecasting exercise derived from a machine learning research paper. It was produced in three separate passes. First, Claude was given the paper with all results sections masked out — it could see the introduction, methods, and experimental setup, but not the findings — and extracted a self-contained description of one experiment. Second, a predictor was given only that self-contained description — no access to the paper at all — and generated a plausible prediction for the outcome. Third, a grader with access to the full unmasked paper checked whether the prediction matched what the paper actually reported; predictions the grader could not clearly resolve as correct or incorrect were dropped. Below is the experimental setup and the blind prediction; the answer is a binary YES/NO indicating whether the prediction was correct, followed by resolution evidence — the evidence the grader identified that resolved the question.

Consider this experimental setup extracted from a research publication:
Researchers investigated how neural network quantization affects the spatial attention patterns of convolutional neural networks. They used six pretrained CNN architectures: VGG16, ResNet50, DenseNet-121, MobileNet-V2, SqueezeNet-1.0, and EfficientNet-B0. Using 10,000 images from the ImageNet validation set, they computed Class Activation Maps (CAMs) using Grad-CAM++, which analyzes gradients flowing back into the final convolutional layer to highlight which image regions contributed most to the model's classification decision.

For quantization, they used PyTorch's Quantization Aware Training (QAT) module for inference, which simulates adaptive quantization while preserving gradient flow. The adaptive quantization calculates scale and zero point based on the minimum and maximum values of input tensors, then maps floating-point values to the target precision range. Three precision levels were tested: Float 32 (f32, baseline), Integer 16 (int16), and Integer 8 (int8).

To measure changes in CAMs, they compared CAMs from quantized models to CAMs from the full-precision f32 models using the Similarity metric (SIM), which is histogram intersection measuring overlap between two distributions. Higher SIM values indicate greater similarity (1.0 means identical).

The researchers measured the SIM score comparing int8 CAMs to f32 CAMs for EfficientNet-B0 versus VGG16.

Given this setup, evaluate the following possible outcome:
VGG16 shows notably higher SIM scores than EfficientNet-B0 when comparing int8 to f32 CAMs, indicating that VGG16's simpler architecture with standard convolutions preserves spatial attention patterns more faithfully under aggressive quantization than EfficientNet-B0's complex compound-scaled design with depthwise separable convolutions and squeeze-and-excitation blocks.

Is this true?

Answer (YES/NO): YES